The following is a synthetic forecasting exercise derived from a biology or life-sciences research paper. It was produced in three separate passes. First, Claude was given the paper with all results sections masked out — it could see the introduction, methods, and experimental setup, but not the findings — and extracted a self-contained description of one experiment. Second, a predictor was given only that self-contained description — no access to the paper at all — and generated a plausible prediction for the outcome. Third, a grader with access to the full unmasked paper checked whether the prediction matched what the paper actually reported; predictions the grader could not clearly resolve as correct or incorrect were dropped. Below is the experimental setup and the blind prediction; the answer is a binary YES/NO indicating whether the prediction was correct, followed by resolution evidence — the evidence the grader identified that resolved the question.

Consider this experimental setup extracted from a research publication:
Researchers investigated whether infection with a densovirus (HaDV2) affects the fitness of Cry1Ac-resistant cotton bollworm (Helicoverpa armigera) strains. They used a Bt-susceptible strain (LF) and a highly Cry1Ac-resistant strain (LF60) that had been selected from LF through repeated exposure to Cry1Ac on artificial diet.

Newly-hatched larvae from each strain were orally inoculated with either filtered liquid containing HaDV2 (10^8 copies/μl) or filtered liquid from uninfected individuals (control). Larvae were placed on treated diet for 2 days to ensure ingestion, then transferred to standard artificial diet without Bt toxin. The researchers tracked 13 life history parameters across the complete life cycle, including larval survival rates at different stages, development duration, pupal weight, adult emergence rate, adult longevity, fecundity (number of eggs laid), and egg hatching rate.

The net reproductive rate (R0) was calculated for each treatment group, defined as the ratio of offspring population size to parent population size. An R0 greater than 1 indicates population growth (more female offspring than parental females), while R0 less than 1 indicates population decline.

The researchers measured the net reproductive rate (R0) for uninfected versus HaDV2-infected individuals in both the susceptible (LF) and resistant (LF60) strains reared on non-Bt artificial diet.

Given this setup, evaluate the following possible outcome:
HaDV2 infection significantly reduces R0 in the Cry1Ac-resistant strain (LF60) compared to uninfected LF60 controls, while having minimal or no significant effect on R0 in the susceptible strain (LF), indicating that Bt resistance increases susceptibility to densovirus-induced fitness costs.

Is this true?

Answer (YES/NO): NO